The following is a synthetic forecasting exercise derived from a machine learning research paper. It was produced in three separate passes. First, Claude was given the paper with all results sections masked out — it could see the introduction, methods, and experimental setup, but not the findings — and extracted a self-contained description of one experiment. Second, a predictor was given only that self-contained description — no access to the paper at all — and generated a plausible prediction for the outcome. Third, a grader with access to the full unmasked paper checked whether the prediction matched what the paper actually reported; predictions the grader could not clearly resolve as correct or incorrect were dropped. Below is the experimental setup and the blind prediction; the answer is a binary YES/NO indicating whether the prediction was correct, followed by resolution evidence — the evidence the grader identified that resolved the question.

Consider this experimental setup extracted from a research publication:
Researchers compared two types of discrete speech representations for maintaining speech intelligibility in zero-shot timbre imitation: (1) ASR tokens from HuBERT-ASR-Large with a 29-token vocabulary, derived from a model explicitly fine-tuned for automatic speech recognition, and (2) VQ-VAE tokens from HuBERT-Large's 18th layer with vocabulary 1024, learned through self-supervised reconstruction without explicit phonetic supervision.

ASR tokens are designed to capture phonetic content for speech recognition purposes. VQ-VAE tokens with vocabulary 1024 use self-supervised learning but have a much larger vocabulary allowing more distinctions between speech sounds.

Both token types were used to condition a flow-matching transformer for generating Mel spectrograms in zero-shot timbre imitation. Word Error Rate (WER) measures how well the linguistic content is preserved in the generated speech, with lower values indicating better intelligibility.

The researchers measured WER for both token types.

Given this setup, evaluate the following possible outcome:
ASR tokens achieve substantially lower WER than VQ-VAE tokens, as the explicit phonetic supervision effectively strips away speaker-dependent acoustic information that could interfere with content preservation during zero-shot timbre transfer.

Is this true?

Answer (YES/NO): NO